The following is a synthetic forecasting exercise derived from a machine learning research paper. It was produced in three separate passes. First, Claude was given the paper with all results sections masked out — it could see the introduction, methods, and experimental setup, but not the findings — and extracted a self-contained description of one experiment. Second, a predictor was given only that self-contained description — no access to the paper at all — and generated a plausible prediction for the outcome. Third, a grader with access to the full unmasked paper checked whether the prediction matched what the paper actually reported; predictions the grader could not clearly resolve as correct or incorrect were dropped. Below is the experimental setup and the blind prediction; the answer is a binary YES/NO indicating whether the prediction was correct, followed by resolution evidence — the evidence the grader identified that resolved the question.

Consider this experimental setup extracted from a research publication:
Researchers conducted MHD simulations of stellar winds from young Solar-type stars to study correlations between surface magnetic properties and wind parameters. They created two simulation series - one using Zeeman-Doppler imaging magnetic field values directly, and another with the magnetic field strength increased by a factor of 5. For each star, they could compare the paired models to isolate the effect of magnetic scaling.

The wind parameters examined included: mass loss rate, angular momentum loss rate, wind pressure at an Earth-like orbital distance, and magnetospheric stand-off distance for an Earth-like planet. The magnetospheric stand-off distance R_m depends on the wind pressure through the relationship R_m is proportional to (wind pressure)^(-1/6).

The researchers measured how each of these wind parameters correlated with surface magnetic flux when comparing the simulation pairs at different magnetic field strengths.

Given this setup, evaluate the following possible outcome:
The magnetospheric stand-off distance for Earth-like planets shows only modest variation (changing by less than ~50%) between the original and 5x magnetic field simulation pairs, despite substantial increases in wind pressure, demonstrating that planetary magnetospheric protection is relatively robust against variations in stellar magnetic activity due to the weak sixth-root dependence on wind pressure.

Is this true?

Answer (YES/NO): YES